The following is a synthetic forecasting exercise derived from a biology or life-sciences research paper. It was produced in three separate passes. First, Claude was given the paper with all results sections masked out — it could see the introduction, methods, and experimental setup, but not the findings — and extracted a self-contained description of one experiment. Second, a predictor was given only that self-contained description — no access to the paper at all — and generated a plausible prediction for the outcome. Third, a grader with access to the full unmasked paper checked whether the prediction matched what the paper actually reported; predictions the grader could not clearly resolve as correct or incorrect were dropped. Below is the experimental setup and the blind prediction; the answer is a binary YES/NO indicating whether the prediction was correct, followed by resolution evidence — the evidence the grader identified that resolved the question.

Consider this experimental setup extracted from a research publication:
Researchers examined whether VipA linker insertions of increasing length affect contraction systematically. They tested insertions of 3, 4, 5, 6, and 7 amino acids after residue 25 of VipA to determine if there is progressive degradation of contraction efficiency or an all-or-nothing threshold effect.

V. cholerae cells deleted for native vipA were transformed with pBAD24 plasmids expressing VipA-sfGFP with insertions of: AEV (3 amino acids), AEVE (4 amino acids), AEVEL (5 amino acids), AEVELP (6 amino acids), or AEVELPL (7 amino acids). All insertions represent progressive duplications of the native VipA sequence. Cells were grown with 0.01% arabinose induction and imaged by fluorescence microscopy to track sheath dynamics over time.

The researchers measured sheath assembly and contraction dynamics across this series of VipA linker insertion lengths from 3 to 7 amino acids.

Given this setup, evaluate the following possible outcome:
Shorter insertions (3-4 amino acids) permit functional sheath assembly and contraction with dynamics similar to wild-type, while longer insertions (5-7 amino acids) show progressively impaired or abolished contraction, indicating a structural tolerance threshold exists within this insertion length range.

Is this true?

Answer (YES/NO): NO